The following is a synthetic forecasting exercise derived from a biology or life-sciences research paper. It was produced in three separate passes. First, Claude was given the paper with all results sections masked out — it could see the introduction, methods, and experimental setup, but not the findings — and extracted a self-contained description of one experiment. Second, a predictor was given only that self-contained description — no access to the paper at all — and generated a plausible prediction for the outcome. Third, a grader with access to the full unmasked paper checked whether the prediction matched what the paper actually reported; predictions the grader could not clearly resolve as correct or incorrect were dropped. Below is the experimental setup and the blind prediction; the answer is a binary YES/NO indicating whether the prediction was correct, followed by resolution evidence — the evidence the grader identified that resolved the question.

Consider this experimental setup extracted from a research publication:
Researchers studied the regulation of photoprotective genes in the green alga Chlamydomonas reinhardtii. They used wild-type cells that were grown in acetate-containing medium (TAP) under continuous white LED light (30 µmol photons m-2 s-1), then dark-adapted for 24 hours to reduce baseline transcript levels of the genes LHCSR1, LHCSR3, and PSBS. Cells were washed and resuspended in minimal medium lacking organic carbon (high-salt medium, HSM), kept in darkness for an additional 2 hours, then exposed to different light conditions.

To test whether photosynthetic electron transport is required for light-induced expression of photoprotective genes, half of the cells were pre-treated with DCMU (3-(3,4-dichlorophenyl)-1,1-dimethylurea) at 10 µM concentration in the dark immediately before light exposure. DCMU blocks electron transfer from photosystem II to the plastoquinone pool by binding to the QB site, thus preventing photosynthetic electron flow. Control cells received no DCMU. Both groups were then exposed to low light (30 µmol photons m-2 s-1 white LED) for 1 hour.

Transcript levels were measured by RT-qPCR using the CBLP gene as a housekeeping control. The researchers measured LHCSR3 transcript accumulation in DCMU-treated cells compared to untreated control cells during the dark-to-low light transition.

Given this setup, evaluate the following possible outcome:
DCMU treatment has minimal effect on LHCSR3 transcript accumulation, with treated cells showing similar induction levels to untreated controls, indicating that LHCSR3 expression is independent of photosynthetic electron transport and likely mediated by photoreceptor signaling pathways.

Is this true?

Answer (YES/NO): YES